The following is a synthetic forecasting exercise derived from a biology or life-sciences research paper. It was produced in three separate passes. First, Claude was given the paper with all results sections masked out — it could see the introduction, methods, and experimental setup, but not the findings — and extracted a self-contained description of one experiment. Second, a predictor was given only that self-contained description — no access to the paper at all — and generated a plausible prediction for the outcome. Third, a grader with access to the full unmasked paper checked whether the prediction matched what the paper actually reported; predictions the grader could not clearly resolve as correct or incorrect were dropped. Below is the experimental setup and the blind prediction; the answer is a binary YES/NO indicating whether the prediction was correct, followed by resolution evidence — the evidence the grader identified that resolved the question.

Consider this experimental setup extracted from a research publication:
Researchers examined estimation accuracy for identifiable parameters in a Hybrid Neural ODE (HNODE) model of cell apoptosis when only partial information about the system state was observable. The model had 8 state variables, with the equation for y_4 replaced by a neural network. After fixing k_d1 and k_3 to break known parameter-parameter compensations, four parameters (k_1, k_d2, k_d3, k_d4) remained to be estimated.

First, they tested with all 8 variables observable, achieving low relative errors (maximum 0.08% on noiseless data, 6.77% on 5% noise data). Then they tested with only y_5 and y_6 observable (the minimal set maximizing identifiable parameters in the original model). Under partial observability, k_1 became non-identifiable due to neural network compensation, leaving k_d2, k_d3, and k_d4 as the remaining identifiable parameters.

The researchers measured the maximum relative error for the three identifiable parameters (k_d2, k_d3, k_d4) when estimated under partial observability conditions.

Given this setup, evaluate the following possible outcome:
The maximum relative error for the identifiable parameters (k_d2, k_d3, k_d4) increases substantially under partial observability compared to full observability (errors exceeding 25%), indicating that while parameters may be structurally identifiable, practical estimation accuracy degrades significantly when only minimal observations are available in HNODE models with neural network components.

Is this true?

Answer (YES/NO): NO